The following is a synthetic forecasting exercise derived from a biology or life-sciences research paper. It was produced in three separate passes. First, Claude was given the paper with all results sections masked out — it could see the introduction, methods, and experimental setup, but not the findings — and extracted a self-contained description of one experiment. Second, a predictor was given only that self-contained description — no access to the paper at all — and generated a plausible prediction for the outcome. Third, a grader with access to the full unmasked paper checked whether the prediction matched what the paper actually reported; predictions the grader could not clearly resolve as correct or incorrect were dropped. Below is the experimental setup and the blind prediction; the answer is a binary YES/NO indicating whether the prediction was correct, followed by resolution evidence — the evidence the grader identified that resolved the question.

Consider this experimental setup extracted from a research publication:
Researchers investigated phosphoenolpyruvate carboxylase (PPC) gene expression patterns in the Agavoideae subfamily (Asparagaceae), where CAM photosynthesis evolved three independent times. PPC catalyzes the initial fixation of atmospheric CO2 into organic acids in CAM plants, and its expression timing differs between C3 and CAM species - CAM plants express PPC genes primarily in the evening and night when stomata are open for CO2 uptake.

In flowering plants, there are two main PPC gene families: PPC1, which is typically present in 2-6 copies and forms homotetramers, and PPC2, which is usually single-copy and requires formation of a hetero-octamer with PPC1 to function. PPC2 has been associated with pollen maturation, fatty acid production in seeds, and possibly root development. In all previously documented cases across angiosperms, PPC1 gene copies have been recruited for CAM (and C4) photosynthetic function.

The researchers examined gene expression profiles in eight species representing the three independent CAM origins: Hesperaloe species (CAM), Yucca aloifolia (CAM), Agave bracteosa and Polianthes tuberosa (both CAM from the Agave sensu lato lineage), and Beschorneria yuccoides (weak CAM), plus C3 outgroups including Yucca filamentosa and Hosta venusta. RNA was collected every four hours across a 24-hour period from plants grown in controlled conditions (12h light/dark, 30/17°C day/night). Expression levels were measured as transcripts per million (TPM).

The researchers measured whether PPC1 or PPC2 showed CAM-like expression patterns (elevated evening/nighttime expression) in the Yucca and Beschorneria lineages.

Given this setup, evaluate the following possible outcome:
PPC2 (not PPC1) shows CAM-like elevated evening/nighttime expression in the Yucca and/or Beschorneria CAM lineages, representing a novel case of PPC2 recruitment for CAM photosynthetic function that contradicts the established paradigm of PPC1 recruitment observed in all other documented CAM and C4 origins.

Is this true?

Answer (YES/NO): YES